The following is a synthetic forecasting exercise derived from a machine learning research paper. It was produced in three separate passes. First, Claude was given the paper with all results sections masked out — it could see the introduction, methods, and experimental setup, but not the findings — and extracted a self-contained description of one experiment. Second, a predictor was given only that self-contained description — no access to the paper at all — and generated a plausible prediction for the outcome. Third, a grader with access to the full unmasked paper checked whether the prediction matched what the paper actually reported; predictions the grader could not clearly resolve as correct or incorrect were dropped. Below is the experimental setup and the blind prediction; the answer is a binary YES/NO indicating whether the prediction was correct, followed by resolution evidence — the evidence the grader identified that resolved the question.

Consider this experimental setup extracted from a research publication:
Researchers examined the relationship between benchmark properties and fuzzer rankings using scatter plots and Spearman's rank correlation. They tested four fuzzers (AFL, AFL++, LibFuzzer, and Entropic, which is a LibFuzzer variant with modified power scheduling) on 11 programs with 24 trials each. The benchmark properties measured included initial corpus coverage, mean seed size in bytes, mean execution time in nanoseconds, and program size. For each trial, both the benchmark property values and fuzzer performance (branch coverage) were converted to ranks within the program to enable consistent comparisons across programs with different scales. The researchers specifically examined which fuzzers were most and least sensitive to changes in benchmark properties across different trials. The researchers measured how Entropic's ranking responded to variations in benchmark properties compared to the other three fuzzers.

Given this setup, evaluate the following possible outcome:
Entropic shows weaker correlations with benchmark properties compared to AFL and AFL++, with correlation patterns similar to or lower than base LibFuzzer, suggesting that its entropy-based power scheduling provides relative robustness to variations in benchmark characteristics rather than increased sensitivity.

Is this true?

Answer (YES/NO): NO